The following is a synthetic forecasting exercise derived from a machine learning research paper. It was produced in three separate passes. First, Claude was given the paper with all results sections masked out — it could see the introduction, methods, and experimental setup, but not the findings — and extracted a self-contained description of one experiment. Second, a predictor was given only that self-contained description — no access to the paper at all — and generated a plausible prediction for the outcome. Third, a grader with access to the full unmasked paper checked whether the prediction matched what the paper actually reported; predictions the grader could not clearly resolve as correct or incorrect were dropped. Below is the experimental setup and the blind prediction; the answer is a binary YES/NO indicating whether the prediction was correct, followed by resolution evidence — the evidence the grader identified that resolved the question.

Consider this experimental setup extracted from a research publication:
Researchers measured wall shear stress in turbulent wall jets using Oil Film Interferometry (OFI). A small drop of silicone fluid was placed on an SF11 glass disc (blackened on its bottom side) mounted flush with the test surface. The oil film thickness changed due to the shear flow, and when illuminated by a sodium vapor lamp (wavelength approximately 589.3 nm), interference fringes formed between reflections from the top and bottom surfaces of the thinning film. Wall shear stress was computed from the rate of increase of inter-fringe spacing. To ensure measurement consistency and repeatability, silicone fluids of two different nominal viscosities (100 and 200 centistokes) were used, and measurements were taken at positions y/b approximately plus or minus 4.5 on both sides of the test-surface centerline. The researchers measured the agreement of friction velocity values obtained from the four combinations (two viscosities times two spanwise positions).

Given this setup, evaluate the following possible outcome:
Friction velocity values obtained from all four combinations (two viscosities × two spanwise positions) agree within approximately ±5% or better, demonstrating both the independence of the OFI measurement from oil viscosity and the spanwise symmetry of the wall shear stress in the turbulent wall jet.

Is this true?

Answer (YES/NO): YES